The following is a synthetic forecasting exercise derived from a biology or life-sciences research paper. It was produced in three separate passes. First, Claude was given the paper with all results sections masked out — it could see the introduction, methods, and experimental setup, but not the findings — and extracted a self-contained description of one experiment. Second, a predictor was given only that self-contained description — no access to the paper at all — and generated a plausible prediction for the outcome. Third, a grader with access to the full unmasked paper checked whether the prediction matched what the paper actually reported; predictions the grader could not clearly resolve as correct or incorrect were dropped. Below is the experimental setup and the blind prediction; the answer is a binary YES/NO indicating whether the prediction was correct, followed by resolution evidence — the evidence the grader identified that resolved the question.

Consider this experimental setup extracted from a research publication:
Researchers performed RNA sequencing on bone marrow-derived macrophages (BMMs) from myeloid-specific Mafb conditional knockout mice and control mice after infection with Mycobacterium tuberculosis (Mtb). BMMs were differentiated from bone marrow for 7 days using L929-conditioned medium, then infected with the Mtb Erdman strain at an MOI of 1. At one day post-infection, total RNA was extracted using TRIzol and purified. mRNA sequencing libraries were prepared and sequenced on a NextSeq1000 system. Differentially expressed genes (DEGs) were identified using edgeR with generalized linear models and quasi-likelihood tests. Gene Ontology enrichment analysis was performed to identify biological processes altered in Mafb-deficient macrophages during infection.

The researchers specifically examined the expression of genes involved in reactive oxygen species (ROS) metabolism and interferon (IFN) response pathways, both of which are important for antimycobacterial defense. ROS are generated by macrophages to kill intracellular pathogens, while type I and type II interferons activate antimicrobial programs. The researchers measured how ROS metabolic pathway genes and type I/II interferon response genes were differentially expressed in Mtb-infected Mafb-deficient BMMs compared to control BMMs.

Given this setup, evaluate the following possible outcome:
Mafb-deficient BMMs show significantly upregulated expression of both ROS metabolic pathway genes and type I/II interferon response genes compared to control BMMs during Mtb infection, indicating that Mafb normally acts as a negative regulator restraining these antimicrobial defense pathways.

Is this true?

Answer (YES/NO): NO